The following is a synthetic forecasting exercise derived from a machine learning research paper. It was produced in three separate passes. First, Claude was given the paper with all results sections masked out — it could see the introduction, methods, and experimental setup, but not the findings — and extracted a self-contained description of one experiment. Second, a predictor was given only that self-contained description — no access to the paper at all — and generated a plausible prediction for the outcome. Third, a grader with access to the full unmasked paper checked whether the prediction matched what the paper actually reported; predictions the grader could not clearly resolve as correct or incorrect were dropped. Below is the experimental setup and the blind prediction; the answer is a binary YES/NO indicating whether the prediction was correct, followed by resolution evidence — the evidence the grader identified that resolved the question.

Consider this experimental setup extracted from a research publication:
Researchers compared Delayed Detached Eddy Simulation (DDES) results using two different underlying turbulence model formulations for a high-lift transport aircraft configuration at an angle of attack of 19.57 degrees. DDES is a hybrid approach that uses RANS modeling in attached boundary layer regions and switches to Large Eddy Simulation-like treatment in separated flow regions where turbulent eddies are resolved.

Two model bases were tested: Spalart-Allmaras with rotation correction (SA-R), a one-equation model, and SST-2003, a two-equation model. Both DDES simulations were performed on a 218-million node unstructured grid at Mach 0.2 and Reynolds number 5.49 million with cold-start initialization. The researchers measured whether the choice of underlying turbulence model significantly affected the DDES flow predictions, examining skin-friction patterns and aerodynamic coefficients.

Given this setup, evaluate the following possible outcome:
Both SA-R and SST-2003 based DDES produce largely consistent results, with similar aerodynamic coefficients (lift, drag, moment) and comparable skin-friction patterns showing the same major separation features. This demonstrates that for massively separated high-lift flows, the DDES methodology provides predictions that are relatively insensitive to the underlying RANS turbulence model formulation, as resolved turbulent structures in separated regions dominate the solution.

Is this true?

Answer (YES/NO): YES